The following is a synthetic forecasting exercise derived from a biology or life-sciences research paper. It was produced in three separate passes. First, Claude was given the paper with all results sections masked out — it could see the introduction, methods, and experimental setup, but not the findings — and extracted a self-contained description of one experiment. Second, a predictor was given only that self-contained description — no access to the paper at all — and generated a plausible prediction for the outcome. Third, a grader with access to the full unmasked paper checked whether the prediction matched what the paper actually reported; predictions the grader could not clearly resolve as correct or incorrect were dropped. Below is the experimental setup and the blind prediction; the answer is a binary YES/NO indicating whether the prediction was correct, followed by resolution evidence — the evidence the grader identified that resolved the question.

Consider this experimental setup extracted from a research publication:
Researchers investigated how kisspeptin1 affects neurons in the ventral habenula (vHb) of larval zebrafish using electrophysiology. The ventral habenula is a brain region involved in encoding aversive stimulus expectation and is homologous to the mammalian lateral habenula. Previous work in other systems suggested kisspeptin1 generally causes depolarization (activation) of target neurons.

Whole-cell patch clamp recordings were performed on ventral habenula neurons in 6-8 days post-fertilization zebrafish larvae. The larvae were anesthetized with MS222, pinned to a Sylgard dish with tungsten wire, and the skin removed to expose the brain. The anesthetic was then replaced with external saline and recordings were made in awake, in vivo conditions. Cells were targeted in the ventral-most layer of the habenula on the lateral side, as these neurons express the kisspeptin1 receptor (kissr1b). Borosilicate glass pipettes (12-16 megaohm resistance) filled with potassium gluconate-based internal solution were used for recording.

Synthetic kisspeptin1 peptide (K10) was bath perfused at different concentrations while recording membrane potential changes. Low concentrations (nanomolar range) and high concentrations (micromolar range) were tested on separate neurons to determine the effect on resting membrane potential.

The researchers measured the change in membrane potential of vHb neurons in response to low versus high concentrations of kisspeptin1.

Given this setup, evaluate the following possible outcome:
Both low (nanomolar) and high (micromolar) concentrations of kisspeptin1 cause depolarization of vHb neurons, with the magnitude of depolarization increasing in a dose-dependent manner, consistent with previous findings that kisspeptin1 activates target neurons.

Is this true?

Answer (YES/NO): NO